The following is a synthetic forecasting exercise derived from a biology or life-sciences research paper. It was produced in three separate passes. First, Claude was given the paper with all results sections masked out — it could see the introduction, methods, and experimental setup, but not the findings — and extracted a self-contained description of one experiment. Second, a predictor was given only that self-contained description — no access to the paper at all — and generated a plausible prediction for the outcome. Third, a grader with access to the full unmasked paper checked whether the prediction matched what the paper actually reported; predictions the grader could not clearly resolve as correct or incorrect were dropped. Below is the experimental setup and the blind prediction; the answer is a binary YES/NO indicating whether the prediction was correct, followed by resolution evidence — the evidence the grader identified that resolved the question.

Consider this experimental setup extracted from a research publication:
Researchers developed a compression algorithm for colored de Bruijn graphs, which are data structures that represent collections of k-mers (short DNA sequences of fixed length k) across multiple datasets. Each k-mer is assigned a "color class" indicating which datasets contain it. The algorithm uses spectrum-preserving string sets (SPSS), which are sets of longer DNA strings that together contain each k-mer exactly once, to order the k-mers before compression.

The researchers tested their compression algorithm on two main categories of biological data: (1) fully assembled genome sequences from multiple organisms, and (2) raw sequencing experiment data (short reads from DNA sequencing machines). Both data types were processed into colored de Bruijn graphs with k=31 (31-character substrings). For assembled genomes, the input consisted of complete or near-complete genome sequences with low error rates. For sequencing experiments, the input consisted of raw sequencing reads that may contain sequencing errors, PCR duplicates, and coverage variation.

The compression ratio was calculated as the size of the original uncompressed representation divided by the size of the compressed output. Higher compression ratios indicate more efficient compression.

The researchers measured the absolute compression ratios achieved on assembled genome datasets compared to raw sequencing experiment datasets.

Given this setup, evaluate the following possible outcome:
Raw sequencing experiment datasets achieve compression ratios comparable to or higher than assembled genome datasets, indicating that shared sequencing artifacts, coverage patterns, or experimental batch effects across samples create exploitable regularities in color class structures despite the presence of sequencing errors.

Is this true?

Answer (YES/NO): YES